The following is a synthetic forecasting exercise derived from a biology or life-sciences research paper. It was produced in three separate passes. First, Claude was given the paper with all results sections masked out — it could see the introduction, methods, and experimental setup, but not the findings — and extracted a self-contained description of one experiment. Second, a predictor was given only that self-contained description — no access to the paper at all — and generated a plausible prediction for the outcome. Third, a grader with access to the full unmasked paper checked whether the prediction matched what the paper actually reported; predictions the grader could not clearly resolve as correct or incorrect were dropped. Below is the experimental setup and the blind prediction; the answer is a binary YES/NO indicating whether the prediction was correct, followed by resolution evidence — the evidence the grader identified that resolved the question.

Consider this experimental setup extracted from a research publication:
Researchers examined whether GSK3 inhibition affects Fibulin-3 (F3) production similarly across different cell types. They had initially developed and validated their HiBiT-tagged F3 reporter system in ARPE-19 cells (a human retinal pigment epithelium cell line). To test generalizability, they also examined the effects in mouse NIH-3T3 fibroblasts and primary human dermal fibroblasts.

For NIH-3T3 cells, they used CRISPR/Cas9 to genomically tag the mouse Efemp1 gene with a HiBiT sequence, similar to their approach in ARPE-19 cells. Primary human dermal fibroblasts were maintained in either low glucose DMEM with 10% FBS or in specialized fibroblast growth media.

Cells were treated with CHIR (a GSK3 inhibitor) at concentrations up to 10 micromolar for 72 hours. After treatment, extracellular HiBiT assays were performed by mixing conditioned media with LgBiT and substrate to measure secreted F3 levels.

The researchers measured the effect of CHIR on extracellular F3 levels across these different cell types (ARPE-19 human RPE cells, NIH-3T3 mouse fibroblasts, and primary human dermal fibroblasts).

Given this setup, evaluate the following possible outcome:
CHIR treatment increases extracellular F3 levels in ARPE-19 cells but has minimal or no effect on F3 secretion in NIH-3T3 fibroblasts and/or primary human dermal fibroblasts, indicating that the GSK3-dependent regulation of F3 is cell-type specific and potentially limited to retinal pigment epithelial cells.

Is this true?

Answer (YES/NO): NO